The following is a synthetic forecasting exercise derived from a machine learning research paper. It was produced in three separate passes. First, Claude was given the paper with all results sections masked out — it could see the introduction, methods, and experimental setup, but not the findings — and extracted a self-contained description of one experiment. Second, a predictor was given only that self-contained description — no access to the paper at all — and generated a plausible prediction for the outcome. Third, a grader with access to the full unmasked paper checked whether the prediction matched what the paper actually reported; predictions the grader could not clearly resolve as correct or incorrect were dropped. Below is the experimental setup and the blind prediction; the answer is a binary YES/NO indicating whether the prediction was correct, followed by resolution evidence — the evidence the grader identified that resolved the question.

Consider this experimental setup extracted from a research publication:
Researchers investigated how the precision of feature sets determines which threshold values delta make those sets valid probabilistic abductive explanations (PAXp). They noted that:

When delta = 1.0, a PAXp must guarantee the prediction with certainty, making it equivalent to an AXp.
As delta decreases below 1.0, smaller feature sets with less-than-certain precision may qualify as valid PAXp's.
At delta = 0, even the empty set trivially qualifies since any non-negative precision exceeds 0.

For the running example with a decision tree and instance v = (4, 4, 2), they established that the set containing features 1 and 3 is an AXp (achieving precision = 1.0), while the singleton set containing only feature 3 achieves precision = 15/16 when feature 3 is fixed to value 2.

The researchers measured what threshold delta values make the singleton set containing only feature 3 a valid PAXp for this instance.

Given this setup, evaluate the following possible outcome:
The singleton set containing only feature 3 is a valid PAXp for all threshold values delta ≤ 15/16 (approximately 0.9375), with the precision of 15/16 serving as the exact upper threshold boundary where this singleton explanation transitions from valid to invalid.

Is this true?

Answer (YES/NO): NO